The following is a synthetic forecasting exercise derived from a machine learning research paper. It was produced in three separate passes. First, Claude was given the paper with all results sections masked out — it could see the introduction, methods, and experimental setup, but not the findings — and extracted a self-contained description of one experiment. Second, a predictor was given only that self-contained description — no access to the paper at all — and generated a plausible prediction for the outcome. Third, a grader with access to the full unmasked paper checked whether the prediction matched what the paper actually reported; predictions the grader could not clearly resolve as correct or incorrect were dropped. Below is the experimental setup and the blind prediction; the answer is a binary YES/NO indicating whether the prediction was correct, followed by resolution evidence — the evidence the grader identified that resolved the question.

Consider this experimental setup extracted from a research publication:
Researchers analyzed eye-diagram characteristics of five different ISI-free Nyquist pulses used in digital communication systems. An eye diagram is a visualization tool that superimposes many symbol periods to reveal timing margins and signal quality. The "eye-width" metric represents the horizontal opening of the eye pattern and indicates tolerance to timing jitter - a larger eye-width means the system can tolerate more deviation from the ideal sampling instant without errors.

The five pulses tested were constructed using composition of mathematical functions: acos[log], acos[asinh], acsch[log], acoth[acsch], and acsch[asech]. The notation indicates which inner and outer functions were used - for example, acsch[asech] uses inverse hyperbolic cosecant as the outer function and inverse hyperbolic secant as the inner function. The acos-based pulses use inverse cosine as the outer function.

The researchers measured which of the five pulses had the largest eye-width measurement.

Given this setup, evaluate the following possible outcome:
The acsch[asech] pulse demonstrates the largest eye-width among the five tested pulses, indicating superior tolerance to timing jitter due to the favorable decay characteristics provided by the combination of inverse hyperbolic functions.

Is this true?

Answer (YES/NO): NO